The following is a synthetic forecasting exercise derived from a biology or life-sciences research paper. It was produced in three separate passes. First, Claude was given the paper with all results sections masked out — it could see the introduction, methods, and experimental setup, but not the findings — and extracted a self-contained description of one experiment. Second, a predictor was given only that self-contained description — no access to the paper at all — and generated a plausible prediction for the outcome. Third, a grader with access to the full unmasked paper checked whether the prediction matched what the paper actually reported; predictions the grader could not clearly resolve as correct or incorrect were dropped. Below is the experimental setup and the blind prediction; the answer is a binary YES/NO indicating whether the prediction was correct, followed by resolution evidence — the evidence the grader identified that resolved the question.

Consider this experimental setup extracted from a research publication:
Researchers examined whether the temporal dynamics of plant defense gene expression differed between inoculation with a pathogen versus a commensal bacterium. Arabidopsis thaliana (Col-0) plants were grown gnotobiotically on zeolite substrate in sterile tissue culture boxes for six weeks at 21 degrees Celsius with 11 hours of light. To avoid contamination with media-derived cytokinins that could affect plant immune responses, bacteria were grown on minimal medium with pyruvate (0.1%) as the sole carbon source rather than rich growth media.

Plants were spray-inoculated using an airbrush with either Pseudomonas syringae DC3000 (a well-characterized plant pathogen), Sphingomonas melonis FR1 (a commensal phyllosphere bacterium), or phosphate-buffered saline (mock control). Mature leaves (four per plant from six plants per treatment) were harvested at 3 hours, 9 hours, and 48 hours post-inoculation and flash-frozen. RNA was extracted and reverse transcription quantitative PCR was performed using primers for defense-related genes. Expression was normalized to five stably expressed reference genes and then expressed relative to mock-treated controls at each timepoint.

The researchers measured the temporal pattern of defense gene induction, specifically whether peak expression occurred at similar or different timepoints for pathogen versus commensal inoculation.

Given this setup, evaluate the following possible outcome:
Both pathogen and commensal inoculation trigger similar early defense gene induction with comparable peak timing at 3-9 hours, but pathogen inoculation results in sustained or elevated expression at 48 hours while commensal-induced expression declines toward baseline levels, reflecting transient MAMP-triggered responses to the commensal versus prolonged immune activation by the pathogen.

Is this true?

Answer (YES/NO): NO